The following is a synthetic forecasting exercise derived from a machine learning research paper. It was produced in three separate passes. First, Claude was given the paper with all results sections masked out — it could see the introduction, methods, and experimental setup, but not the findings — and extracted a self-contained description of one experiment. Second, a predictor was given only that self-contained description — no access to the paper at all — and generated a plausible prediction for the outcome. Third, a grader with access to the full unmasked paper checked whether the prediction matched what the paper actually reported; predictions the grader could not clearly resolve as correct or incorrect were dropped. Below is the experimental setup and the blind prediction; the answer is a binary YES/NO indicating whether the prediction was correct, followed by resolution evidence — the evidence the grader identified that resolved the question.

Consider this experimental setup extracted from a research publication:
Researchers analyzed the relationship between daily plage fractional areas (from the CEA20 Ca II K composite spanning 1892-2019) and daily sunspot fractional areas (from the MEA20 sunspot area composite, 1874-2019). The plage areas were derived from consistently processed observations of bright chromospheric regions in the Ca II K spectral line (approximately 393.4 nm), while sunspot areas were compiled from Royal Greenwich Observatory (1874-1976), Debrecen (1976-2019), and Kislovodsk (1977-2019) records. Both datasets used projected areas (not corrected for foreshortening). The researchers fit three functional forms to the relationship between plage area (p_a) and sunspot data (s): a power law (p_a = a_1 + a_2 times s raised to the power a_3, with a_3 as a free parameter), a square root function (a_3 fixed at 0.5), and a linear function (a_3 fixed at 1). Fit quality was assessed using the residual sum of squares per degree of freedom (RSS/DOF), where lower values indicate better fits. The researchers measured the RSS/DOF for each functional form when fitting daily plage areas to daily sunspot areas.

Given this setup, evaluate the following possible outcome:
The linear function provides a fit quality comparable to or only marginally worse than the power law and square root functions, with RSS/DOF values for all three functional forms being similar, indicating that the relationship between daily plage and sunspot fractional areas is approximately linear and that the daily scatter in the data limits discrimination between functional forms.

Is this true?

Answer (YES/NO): NO